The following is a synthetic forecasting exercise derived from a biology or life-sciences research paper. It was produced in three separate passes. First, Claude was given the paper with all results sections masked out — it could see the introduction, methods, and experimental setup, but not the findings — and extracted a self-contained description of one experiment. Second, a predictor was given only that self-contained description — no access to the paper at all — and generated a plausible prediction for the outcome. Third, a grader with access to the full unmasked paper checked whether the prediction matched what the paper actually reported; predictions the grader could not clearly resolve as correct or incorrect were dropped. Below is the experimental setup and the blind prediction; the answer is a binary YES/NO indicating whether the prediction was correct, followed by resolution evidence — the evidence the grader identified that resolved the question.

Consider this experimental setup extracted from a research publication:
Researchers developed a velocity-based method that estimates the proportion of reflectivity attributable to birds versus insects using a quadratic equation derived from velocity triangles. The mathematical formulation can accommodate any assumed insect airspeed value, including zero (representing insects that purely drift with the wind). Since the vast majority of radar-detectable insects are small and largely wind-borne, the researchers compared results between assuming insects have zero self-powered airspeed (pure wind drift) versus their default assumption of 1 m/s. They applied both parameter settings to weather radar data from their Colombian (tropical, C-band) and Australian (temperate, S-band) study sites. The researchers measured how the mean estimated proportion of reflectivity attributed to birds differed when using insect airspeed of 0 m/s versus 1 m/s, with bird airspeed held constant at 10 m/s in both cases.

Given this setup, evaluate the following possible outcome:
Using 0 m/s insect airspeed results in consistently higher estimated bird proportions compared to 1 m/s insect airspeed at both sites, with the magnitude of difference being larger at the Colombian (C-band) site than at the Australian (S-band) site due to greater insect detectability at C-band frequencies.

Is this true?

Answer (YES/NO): NO